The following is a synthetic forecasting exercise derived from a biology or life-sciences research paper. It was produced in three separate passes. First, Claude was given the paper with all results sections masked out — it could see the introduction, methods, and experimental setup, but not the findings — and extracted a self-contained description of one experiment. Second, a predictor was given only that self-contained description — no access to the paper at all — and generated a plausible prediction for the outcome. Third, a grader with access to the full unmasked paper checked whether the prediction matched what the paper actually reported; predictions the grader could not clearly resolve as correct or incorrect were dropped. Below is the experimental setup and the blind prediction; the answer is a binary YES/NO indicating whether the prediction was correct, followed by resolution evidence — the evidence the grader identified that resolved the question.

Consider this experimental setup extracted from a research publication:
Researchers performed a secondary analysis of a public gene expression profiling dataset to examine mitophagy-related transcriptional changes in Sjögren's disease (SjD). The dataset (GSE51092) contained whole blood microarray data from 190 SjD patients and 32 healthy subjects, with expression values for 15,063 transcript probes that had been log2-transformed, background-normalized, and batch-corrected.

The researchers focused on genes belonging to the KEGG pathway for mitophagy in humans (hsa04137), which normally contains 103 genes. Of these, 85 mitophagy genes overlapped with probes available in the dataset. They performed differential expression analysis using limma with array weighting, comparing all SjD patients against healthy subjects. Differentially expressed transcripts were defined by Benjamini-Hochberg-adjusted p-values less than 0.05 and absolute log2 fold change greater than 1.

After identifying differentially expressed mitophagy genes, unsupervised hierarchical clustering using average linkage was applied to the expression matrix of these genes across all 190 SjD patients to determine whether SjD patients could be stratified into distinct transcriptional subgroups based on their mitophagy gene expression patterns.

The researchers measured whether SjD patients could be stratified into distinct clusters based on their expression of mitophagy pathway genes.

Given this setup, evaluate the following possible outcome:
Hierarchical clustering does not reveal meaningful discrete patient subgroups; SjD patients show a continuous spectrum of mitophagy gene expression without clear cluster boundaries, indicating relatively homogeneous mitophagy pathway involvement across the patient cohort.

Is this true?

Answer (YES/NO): NO